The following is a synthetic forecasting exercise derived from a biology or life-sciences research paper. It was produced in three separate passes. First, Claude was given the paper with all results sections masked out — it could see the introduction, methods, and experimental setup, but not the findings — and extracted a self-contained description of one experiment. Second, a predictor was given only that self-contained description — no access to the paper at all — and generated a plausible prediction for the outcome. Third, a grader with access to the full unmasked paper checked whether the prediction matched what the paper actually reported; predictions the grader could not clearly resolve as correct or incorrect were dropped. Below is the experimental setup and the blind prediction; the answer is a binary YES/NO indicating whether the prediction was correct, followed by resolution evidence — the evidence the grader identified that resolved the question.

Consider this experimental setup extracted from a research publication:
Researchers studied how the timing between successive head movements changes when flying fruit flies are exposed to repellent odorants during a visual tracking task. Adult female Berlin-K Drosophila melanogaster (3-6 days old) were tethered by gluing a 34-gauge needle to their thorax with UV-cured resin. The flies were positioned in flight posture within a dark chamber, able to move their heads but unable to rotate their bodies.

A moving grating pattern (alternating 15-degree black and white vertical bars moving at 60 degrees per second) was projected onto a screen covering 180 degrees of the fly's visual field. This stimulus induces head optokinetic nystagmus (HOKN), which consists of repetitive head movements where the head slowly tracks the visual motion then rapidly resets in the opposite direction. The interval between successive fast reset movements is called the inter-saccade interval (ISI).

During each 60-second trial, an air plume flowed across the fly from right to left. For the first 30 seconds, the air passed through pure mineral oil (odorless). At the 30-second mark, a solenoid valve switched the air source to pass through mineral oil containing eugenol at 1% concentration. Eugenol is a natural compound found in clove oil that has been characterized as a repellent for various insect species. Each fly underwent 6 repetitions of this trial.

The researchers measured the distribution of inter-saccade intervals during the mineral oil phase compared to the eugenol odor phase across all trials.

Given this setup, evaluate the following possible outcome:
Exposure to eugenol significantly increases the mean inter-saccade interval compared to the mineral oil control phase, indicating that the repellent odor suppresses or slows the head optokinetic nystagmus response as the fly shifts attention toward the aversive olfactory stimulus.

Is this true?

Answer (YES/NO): YES